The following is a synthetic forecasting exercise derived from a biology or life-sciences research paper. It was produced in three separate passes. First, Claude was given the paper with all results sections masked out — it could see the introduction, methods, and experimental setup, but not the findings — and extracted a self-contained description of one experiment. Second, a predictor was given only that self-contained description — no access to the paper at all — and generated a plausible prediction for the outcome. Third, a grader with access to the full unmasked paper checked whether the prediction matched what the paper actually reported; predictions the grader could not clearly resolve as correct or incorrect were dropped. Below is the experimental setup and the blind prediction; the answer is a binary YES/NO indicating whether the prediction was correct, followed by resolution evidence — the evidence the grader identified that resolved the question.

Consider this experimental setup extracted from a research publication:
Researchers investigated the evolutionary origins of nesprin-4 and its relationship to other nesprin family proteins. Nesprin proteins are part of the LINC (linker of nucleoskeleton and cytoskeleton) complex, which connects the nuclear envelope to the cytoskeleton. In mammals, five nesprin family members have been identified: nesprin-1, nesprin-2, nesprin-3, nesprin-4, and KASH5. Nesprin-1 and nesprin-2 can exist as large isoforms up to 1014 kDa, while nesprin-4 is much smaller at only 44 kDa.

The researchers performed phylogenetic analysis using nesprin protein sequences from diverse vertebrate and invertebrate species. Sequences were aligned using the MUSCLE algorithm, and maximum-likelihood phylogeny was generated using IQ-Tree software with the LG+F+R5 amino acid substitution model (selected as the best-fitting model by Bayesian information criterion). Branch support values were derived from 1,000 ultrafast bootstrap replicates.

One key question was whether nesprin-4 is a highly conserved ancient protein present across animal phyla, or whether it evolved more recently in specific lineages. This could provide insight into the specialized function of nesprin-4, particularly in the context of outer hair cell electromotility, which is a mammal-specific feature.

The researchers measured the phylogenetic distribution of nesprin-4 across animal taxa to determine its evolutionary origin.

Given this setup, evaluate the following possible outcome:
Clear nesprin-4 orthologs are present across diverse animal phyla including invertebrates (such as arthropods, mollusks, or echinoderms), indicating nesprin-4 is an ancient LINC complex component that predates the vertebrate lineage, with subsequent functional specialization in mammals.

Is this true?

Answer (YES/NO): NO